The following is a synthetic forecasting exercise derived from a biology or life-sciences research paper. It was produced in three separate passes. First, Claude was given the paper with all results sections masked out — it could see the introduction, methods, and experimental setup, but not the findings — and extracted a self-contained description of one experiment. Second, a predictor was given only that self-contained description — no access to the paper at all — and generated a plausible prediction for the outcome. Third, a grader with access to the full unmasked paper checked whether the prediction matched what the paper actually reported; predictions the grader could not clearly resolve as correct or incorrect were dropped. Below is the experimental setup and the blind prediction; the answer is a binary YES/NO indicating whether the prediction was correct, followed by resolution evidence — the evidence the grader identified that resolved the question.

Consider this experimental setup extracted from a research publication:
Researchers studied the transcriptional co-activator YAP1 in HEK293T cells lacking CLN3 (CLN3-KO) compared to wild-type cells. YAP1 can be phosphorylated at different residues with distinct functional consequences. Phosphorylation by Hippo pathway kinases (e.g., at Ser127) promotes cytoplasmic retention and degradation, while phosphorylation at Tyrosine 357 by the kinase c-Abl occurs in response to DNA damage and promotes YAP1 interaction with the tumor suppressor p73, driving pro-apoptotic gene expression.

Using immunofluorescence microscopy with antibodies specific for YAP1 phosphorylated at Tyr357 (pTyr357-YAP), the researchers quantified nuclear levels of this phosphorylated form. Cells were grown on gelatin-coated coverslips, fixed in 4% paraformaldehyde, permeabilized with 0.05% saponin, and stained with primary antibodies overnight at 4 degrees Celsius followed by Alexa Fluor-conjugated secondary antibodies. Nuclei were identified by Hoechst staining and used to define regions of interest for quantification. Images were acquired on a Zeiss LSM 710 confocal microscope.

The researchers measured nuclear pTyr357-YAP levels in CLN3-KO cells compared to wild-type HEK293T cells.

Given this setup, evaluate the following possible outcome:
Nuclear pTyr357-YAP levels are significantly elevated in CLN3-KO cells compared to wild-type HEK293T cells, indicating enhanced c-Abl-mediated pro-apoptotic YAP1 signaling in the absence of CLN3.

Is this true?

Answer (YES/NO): YES